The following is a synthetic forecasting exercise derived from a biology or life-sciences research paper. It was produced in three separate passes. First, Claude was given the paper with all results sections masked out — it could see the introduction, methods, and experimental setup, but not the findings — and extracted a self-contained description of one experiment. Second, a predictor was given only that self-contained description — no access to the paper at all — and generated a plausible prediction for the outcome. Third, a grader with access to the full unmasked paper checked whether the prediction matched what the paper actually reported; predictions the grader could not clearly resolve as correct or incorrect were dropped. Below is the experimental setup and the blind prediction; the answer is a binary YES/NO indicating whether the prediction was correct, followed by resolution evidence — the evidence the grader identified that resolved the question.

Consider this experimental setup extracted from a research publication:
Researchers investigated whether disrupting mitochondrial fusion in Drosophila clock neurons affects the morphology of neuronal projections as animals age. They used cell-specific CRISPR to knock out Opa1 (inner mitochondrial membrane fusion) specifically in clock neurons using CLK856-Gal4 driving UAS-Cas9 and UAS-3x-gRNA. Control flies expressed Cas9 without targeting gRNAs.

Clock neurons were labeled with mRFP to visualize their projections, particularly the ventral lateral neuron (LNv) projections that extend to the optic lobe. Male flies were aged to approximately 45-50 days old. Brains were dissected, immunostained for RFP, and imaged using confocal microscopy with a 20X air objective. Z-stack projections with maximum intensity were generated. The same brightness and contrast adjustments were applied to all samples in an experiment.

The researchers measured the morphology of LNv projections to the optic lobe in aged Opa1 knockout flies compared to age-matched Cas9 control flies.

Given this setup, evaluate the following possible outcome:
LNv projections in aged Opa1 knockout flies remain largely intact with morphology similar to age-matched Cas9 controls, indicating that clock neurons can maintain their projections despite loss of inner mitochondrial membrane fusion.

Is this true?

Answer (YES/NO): YES